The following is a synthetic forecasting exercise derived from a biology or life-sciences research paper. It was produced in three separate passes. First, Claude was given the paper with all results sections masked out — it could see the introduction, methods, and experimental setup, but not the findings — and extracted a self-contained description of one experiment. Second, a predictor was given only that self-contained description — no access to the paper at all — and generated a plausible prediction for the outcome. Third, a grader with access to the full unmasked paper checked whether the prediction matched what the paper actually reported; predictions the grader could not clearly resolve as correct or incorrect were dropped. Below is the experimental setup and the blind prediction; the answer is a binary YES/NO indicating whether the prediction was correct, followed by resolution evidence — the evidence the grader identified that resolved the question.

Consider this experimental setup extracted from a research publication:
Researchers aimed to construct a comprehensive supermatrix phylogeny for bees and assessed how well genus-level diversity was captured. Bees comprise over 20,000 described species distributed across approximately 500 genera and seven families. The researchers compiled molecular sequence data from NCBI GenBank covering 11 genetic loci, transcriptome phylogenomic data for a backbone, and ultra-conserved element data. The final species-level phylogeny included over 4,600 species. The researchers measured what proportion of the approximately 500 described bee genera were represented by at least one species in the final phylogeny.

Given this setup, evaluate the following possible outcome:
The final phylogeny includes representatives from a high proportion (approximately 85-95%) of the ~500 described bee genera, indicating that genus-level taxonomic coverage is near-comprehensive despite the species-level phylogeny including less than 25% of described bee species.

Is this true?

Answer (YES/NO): NO